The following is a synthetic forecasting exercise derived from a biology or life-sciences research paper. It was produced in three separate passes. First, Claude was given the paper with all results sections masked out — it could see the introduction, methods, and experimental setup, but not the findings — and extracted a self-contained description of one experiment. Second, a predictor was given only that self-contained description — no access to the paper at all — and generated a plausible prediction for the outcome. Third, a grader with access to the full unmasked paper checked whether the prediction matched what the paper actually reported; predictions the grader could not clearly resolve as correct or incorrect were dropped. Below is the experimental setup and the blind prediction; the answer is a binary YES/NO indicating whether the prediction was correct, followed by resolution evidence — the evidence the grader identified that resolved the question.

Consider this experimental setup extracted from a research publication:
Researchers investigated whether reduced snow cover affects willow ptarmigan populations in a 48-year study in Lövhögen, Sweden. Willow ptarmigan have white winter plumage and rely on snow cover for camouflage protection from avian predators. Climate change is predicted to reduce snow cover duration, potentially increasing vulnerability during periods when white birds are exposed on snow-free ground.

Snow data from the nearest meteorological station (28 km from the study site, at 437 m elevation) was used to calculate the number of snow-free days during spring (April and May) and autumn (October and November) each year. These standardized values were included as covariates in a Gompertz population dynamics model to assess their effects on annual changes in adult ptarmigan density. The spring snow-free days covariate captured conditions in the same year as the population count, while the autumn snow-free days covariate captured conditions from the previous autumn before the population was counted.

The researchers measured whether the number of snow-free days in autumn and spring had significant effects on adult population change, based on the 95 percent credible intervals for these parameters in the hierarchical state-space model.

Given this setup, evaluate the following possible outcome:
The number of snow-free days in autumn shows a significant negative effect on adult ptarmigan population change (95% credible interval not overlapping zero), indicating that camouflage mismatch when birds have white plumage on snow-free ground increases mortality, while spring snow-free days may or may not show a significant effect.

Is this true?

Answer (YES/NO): NO